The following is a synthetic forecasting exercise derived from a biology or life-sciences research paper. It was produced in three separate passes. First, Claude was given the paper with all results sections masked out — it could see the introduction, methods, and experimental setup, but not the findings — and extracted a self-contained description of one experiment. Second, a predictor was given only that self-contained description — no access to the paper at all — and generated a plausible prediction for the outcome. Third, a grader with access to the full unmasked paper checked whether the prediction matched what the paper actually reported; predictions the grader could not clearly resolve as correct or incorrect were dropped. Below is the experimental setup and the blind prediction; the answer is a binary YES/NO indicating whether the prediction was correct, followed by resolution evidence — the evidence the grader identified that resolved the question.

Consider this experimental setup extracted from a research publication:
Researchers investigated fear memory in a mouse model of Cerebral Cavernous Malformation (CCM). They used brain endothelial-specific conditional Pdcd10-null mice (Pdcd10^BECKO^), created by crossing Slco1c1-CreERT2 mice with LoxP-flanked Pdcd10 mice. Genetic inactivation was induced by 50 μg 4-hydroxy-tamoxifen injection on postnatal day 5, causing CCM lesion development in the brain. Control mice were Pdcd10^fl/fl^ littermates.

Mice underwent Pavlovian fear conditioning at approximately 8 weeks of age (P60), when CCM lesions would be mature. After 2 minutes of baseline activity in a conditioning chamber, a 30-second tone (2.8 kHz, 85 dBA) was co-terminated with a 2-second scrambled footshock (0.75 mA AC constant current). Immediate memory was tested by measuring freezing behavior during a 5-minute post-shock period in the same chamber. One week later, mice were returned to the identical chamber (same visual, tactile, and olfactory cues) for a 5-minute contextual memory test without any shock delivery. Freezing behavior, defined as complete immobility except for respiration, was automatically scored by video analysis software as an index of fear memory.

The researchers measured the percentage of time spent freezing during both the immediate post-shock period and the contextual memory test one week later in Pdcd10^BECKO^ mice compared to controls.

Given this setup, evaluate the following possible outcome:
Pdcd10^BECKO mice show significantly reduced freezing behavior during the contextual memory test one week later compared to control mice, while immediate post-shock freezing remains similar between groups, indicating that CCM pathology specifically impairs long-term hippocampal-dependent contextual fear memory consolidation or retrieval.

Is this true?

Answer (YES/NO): NO